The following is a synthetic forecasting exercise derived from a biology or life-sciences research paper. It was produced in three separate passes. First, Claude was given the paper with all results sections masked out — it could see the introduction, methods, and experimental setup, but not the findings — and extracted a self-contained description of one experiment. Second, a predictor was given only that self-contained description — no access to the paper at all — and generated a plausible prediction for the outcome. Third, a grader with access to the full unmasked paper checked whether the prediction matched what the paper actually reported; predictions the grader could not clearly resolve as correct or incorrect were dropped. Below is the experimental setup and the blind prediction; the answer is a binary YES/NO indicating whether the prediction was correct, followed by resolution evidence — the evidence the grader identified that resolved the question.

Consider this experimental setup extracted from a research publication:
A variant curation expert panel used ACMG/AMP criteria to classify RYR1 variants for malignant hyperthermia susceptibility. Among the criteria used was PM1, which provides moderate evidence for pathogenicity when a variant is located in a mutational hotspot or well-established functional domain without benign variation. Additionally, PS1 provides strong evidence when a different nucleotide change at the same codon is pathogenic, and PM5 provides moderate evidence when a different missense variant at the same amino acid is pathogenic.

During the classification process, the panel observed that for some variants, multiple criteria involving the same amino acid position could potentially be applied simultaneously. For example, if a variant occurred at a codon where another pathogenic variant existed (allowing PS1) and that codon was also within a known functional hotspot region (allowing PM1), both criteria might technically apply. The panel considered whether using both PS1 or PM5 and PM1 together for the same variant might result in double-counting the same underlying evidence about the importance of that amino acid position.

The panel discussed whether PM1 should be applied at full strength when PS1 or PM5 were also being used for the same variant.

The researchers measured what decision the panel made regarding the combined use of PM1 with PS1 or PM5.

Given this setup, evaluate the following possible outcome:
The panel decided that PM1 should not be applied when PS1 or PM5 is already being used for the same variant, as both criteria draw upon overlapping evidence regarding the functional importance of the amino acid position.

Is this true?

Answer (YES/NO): NO